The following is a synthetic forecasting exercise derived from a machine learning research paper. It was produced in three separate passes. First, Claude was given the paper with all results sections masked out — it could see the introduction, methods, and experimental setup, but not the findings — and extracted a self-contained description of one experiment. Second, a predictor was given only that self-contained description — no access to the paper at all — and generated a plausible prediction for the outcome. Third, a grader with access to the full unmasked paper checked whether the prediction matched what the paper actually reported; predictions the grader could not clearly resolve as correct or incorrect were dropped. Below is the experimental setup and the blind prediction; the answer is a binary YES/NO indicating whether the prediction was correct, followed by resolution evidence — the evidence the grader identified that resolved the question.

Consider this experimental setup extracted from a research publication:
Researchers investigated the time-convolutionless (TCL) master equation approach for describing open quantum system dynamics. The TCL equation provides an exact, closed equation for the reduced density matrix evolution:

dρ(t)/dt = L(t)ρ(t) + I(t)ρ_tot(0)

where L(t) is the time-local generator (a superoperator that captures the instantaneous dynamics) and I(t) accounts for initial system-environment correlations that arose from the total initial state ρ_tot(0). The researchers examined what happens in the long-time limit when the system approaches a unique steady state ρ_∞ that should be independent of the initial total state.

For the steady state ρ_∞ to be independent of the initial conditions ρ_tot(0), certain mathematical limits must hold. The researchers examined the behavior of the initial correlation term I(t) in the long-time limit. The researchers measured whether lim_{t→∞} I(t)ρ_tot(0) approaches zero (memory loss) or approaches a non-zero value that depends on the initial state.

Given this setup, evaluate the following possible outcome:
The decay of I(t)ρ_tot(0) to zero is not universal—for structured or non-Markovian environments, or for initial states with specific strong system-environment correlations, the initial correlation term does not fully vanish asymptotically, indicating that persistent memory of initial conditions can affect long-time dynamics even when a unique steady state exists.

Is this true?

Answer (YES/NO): YES